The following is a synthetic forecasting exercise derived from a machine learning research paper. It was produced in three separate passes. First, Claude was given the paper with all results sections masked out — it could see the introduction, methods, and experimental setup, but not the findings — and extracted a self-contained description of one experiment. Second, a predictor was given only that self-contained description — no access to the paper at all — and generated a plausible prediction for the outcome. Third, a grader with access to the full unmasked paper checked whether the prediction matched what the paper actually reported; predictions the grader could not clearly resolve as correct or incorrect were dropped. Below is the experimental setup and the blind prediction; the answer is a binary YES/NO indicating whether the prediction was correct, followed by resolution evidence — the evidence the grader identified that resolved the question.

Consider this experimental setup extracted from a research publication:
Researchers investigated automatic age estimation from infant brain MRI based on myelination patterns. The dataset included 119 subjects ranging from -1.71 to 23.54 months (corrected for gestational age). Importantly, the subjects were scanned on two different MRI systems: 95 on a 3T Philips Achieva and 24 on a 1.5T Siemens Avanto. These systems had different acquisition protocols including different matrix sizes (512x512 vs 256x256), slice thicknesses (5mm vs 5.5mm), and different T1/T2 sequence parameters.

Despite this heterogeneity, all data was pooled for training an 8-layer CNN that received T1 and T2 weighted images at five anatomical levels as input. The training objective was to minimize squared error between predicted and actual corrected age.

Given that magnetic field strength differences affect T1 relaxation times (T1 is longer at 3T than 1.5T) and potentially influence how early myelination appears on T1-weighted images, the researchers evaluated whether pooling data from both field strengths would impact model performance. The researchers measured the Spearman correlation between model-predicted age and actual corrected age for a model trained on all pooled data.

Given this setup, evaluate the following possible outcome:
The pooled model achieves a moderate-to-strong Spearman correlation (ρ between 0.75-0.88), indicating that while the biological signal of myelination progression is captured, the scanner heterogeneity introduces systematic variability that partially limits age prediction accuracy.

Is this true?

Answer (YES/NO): YES